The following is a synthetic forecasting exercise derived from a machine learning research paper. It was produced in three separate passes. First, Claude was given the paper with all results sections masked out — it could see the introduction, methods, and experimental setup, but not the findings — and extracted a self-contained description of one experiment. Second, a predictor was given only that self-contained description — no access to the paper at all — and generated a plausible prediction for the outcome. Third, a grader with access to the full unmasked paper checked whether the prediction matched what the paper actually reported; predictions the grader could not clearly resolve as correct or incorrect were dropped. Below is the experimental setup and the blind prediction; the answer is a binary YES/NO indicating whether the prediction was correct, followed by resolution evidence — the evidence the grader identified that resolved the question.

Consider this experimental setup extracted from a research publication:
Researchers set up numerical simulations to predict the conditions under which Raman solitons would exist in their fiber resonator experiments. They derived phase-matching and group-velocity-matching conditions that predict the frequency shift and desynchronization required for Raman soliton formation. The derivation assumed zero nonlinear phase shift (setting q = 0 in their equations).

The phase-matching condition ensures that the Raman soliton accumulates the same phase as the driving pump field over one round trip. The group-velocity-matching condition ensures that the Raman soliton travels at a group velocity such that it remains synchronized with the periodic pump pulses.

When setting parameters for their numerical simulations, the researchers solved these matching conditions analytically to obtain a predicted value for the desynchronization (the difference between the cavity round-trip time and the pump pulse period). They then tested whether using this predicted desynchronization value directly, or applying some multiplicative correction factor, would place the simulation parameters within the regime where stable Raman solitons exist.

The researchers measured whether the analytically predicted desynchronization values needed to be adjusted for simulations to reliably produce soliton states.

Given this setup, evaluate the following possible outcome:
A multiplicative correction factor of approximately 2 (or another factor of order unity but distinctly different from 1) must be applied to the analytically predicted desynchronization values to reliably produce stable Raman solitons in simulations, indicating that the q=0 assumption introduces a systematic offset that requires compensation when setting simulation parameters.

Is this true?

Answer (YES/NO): NO